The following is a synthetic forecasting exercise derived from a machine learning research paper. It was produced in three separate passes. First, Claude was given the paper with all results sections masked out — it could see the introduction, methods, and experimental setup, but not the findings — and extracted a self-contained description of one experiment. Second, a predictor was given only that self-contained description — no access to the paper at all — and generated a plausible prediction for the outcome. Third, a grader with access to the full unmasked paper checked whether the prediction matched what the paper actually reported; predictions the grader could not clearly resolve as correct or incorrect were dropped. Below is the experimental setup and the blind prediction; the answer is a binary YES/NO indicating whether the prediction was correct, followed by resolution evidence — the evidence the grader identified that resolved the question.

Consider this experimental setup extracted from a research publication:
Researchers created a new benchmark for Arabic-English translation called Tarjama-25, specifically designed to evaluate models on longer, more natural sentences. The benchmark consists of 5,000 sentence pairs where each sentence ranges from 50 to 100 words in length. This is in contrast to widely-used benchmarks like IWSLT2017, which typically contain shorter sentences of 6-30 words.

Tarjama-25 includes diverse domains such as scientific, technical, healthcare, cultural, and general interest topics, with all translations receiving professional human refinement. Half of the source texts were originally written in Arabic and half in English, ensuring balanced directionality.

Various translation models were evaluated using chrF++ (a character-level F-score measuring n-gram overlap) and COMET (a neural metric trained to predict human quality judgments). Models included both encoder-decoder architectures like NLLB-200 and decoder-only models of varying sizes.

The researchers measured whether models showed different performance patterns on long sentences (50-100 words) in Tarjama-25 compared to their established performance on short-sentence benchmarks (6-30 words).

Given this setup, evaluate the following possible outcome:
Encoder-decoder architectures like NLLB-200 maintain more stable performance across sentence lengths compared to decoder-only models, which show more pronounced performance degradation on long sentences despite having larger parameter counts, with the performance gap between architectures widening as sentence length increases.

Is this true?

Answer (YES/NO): NO